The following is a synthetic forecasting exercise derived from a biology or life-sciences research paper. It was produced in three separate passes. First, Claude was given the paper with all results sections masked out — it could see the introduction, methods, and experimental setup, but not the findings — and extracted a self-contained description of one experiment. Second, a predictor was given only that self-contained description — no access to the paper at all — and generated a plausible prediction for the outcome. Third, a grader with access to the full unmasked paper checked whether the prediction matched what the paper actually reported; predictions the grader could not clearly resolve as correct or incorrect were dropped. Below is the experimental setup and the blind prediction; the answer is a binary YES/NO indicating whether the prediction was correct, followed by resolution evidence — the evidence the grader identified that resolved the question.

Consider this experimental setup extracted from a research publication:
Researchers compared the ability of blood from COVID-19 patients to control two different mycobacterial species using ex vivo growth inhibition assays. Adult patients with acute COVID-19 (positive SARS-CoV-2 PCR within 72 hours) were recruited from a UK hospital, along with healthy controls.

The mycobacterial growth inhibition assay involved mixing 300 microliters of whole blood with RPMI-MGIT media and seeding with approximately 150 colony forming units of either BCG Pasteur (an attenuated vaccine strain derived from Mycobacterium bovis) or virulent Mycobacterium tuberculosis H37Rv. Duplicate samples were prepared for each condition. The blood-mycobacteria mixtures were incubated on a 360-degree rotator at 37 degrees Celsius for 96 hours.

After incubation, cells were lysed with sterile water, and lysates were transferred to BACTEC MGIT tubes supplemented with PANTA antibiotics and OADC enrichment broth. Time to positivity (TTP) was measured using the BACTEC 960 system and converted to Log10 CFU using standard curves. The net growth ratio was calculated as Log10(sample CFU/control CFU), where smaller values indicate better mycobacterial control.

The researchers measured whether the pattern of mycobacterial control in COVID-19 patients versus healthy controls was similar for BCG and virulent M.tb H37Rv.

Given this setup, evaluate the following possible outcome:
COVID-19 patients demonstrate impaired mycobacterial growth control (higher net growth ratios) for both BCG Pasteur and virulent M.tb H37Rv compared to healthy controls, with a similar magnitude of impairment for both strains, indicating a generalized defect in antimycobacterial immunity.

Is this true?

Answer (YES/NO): NO